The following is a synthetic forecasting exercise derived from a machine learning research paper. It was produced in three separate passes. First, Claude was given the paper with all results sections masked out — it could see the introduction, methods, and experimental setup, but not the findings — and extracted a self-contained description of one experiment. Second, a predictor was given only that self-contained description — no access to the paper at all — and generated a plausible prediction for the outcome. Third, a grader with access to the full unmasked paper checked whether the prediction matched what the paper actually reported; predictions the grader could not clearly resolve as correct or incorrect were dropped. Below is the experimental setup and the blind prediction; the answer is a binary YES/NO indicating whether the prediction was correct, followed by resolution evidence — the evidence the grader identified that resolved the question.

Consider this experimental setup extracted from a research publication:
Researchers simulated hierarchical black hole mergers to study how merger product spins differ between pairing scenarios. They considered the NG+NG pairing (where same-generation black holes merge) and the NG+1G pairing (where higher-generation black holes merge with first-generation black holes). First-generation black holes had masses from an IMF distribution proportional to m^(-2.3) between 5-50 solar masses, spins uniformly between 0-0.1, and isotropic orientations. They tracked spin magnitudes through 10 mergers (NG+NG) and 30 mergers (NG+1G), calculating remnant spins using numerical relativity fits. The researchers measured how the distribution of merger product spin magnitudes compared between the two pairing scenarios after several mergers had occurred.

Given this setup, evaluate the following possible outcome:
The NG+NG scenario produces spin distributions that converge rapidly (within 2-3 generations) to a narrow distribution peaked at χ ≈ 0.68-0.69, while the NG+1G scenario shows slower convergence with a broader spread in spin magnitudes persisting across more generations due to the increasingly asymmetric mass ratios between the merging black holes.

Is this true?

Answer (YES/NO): NO